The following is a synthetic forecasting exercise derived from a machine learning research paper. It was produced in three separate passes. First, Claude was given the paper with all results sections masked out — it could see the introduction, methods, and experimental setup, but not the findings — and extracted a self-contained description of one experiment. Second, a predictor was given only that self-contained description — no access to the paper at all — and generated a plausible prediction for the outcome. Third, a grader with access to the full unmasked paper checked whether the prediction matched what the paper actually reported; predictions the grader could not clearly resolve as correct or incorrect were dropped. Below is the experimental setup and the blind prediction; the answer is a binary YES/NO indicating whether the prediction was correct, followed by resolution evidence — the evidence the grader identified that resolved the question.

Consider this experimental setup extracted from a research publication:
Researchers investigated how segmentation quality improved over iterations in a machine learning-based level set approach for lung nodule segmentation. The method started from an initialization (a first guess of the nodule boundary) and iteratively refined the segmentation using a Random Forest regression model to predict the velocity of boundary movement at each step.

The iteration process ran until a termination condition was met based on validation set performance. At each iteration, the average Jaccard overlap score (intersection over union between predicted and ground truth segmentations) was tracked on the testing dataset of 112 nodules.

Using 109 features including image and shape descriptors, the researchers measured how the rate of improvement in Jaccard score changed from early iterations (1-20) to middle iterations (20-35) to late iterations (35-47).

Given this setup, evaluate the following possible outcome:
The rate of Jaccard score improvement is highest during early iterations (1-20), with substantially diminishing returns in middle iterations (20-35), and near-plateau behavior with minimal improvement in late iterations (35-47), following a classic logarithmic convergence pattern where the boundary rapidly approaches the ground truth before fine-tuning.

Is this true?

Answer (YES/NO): YES